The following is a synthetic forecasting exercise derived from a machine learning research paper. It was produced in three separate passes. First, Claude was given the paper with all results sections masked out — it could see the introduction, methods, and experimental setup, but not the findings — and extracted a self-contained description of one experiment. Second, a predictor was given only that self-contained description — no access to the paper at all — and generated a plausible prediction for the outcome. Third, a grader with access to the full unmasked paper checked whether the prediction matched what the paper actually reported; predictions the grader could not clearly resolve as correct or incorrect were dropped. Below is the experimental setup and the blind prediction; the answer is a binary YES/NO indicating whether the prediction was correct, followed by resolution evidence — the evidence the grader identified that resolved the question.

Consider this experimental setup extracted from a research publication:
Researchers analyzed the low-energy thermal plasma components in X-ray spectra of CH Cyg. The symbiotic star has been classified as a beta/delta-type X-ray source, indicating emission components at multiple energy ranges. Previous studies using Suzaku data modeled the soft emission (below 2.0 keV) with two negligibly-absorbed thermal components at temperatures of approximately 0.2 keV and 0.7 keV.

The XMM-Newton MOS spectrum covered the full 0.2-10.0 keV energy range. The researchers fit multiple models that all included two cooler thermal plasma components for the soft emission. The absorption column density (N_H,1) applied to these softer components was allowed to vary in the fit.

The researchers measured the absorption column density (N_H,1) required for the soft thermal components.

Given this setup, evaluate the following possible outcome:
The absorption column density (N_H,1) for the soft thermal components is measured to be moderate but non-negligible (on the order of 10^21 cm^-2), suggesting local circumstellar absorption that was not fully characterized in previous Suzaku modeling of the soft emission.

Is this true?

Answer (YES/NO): NO